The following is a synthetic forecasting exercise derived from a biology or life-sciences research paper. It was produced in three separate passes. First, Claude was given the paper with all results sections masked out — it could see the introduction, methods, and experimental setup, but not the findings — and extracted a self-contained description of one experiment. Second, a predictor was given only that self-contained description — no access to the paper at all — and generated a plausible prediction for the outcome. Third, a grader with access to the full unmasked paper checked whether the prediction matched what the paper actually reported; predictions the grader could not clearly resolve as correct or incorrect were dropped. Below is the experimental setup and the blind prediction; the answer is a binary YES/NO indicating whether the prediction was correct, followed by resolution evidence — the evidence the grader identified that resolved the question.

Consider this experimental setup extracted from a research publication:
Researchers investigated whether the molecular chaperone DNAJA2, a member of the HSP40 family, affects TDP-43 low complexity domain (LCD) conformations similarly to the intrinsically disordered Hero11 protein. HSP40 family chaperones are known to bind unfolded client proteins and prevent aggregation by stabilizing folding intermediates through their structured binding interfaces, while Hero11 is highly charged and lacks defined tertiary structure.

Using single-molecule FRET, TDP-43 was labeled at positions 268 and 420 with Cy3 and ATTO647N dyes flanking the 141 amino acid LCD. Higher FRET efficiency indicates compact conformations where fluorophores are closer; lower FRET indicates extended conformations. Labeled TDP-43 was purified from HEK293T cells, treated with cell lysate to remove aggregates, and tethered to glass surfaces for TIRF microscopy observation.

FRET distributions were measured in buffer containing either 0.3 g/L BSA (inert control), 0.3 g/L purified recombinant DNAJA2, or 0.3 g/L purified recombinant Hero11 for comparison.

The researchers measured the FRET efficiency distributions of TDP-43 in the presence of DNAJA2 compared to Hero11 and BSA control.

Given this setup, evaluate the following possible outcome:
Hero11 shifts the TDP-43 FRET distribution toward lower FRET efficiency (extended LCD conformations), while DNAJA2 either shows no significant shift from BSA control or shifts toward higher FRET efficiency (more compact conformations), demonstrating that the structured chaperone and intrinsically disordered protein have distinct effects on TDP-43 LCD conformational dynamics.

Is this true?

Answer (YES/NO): NO